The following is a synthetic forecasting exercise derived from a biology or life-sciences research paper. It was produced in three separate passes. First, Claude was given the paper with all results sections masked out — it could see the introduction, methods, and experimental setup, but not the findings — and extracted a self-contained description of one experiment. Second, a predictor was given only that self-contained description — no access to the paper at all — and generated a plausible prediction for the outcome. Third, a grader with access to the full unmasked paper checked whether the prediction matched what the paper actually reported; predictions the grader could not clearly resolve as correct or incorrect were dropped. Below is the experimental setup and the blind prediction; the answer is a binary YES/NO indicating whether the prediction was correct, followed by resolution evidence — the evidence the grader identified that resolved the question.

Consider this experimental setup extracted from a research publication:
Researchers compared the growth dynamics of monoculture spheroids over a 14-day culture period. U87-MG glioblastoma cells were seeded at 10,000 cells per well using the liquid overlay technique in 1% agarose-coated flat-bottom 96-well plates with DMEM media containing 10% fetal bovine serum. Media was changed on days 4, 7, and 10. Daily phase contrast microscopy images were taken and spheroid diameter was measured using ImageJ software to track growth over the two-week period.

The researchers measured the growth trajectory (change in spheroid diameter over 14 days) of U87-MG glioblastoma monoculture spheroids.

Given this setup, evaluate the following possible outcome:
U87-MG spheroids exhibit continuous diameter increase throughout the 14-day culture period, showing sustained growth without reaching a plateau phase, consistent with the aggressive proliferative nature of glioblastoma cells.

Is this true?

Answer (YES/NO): NO